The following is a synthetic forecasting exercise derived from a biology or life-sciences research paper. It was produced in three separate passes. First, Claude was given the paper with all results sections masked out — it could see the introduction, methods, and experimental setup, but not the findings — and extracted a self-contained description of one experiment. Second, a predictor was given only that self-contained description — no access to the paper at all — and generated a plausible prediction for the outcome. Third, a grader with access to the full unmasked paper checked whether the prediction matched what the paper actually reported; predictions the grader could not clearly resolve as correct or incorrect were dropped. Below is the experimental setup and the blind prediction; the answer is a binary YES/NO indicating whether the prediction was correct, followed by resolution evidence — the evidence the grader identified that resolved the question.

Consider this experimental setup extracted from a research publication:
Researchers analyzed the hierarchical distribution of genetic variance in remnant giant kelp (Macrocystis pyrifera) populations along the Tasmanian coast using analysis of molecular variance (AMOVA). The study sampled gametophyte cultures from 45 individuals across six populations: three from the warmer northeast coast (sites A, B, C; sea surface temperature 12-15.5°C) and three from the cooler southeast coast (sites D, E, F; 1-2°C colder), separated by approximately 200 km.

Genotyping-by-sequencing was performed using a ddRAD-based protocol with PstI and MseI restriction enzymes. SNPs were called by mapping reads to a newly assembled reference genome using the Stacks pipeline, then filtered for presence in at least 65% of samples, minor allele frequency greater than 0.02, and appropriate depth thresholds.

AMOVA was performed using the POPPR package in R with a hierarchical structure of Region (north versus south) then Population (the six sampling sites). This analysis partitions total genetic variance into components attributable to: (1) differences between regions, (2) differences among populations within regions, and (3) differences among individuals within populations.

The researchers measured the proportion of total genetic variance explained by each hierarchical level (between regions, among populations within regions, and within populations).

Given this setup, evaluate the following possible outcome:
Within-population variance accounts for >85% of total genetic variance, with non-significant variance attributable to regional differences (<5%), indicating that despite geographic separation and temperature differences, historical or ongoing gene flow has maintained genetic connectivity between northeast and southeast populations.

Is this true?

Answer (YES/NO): NO